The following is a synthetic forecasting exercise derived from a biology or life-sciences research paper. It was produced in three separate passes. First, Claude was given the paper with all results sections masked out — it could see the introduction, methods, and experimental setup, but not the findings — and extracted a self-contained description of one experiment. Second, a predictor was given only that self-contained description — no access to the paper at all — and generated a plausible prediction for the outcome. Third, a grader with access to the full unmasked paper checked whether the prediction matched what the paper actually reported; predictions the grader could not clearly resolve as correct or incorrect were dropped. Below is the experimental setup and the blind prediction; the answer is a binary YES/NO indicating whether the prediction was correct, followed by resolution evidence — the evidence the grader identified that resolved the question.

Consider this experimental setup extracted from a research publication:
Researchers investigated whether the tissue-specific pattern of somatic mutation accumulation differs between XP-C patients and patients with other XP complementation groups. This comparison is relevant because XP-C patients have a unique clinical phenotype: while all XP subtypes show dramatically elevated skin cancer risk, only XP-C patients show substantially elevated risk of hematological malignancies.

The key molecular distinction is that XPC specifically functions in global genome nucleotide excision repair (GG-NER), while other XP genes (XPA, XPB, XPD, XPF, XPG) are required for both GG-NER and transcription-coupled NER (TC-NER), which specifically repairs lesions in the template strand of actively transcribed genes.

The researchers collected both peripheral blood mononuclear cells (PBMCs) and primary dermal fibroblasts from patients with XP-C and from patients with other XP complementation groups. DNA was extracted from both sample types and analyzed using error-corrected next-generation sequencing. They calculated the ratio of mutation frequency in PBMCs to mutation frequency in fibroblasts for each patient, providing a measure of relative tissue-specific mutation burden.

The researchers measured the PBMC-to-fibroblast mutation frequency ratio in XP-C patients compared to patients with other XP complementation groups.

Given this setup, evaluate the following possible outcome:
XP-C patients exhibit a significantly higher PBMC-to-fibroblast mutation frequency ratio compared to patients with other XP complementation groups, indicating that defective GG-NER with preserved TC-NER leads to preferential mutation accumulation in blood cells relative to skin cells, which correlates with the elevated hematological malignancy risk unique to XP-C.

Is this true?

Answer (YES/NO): YES